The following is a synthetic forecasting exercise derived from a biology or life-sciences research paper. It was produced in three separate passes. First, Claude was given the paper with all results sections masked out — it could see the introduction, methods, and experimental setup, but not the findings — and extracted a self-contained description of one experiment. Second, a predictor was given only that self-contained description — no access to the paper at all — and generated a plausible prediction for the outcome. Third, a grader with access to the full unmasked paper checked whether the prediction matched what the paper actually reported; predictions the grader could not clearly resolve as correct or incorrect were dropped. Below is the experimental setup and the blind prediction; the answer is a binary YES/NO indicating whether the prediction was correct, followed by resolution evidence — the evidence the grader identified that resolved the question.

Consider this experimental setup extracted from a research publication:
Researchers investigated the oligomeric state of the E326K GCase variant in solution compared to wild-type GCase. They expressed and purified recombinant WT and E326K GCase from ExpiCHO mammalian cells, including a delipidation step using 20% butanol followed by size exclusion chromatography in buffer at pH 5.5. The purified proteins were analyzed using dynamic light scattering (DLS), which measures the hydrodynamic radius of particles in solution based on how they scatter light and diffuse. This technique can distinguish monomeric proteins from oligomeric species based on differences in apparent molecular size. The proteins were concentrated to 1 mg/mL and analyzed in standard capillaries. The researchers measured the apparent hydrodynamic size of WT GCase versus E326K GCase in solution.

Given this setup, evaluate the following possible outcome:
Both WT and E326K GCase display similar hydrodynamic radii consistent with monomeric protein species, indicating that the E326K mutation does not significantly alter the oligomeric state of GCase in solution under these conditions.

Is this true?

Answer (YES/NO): NO